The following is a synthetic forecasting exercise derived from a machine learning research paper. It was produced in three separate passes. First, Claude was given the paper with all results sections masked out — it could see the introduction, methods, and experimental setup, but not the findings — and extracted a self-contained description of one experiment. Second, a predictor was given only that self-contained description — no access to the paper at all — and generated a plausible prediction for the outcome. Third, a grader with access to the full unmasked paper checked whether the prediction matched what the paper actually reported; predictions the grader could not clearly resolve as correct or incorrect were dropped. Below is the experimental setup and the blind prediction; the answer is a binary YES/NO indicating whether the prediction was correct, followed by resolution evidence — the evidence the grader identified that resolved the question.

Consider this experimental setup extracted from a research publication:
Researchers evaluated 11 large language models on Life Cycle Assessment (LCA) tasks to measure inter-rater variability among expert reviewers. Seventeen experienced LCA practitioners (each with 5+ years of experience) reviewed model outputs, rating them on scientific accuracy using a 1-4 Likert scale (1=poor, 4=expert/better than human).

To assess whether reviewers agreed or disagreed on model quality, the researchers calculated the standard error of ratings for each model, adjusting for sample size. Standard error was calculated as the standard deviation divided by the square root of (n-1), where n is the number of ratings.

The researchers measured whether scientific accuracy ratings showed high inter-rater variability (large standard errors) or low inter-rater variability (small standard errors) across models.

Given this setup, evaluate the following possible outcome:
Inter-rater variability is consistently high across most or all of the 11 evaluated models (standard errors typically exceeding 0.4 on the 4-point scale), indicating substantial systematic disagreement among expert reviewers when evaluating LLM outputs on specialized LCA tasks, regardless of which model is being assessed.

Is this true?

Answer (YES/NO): NO